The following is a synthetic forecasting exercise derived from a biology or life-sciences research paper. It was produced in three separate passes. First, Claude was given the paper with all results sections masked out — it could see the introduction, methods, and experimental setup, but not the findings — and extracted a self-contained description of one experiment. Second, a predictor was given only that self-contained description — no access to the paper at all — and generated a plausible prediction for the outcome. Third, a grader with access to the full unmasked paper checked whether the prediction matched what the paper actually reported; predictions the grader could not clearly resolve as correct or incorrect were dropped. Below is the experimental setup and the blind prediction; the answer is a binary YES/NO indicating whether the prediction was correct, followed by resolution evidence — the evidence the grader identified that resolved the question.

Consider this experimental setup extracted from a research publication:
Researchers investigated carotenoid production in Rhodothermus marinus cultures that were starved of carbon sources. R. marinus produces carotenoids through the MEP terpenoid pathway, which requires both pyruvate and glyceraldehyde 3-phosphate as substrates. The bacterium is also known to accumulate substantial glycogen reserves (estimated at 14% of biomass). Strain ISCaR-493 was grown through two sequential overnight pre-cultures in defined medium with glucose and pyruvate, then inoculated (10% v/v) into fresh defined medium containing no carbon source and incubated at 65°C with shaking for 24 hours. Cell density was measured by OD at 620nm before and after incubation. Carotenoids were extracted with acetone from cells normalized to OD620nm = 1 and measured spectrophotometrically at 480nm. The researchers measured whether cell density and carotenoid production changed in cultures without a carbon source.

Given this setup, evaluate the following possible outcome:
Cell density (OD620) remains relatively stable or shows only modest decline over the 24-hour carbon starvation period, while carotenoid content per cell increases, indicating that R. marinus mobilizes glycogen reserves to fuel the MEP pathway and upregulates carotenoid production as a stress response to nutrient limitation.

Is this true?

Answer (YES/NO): YES